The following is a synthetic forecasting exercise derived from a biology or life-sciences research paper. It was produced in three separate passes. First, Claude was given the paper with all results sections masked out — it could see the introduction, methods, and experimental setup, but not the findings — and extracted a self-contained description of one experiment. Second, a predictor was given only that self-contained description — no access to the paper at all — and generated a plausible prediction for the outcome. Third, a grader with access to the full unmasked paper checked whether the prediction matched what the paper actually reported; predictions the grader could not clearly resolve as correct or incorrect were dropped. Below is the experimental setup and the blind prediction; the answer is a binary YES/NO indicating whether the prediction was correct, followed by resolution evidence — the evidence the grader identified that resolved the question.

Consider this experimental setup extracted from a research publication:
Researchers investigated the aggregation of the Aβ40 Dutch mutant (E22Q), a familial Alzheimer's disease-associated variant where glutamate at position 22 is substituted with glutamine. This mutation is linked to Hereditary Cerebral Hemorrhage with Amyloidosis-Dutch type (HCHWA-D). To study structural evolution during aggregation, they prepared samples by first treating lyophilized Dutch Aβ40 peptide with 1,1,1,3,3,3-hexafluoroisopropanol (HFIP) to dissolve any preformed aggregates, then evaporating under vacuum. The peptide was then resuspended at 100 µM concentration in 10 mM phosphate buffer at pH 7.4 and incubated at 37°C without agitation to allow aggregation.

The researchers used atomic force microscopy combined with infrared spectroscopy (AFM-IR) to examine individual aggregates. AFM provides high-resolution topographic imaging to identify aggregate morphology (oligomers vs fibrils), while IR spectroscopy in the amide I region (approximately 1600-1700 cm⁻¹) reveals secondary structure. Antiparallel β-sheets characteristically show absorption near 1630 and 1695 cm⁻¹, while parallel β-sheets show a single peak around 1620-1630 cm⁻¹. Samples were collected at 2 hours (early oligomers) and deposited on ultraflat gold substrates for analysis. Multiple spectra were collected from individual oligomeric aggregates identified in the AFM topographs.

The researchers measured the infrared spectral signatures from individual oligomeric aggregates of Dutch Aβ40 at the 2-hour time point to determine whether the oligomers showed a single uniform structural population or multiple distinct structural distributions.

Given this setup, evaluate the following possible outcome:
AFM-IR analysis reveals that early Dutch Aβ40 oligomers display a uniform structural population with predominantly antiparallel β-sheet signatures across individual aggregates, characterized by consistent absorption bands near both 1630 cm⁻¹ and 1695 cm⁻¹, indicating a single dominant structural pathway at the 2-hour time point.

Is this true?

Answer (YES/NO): NO